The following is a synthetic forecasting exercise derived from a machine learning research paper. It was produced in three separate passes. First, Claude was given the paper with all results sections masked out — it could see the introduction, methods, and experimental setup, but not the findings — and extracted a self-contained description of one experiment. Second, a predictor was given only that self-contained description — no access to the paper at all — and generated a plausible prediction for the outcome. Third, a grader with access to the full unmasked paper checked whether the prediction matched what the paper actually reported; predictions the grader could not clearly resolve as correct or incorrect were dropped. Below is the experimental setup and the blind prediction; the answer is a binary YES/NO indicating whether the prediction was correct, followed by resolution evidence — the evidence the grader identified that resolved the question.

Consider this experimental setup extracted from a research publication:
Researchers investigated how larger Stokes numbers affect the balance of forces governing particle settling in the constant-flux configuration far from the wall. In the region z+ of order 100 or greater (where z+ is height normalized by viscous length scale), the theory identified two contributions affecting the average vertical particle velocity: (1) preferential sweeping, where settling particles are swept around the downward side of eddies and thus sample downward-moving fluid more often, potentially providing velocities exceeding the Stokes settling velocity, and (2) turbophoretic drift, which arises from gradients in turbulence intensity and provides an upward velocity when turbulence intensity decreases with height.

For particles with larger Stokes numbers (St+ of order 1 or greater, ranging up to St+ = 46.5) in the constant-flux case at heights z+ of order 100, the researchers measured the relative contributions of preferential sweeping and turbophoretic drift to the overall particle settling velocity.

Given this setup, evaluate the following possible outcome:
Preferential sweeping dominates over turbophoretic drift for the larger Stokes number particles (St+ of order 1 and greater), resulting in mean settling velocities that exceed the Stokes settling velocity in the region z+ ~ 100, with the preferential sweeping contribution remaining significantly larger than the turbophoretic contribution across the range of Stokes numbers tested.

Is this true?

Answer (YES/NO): YES